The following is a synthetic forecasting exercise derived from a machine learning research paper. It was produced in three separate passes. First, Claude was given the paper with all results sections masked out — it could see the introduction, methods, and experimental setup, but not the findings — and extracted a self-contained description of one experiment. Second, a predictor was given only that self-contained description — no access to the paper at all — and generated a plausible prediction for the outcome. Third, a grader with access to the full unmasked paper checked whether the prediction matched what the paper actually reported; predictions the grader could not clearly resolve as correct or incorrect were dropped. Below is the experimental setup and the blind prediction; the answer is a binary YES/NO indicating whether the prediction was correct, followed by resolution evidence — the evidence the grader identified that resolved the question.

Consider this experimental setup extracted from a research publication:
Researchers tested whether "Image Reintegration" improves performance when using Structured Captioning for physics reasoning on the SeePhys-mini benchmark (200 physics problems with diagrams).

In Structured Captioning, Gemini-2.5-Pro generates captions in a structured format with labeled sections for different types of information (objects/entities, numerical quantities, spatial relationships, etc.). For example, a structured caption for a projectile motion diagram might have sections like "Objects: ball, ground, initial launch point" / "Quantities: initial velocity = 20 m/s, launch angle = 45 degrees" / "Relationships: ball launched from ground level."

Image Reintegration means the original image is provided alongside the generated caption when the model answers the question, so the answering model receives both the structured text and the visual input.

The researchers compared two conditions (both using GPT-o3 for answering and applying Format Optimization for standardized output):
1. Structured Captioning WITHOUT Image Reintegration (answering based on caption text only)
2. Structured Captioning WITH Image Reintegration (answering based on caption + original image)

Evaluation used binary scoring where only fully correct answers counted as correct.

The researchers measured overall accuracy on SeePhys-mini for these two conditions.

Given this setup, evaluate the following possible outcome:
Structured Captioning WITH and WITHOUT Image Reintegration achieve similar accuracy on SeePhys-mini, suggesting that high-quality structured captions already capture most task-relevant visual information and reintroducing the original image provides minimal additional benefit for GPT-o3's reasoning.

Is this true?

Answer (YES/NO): NO